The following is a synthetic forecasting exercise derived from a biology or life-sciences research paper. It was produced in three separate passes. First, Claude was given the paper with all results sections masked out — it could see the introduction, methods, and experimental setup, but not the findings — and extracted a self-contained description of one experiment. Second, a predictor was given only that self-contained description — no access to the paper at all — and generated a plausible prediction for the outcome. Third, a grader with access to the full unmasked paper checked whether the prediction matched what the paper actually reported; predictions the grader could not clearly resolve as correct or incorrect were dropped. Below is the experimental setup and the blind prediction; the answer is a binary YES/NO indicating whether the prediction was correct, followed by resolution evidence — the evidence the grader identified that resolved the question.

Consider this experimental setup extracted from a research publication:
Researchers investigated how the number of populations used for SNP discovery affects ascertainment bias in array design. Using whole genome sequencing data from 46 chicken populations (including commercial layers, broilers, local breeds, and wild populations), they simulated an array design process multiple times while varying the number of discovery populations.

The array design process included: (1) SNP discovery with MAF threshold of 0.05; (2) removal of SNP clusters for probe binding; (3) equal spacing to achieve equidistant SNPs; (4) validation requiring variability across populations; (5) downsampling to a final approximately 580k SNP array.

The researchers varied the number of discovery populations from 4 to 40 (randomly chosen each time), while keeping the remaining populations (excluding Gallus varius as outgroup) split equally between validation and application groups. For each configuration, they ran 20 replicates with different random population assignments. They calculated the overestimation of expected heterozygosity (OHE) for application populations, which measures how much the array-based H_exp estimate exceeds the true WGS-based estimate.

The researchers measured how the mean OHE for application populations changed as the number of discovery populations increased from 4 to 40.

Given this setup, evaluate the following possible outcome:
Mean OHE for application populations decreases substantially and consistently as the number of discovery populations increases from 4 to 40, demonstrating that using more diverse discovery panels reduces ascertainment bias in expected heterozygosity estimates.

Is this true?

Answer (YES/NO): NO